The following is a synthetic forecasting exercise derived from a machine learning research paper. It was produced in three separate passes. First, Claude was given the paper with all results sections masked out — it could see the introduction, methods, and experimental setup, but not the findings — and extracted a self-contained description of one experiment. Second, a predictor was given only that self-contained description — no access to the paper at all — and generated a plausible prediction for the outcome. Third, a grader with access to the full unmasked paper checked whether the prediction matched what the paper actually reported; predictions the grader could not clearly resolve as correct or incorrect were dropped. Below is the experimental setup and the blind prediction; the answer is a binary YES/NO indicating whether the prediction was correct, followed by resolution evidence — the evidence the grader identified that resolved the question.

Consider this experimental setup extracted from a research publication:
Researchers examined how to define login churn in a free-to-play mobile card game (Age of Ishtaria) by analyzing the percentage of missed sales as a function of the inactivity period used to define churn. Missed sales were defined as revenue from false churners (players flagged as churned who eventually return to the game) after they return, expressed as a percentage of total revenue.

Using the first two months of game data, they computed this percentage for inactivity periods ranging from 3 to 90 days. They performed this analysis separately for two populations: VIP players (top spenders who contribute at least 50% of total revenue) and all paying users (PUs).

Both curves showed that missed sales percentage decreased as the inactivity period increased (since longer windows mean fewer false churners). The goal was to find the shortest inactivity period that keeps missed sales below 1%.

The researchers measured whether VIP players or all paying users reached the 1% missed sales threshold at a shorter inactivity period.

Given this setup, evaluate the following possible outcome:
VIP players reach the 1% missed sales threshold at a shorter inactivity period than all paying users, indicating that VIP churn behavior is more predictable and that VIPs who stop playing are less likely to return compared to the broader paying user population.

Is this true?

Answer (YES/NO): YES